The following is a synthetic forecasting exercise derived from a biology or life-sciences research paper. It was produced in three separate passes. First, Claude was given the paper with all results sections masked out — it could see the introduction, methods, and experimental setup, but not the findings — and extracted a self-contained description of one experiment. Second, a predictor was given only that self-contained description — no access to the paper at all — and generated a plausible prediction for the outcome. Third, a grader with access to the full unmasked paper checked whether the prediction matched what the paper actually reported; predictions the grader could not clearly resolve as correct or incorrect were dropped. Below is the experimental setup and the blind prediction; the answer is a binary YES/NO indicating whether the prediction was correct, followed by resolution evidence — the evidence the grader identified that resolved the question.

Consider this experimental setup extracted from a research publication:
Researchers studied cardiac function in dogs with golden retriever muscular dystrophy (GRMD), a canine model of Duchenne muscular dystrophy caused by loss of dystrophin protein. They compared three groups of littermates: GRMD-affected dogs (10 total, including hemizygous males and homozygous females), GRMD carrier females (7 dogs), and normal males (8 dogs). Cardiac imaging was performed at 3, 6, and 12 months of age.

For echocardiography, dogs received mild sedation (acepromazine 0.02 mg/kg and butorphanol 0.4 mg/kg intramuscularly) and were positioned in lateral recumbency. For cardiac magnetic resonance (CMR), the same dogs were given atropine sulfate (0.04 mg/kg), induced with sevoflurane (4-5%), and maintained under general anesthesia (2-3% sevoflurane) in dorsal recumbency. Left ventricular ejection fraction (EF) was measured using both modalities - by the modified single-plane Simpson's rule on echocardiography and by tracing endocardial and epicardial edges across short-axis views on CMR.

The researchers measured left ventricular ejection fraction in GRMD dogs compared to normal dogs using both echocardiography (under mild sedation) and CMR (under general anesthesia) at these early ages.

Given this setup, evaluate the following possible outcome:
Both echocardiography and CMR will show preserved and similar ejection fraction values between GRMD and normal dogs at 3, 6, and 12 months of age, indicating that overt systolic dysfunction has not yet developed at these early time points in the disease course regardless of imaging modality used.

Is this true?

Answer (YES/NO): NO